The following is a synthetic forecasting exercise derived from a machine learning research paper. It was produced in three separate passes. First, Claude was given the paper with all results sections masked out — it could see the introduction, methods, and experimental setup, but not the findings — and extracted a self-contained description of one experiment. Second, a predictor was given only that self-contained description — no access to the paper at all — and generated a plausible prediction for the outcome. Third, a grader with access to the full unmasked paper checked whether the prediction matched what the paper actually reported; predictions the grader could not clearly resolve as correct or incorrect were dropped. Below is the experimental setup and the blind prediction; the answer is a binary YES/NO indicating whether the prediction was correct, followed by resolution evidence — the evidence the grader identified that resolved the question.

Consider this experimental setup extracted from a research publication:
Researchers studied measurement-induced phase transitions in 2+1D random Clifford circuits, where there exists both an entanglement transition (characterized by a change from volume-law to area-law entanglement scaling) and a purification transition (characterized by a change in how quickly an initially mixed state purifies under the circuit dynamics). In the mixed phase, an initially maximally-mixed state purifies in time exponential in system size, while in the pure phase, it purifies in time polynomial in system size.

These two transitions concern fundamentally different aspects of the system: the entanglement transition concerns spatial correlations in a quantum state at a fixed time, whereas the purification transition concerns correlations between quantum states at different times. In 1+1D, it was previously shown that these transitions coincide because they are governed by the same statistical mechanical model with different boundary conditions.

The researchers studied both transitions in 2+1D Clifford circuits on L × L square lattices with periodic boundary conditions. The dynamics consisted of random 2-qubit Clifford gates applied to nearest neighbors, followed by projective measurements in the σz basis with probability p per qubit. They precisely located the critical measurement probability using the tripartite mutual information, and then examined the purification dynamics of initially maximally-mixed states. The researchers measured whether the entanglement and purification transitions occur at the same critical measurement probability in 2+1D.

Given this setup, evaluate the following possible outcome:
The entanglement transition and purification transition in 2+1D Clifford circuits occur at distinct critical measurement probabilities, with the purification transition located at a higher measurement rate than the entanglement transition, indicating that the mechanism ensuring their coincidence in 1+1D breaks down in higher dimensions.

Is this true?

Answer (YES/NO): NO